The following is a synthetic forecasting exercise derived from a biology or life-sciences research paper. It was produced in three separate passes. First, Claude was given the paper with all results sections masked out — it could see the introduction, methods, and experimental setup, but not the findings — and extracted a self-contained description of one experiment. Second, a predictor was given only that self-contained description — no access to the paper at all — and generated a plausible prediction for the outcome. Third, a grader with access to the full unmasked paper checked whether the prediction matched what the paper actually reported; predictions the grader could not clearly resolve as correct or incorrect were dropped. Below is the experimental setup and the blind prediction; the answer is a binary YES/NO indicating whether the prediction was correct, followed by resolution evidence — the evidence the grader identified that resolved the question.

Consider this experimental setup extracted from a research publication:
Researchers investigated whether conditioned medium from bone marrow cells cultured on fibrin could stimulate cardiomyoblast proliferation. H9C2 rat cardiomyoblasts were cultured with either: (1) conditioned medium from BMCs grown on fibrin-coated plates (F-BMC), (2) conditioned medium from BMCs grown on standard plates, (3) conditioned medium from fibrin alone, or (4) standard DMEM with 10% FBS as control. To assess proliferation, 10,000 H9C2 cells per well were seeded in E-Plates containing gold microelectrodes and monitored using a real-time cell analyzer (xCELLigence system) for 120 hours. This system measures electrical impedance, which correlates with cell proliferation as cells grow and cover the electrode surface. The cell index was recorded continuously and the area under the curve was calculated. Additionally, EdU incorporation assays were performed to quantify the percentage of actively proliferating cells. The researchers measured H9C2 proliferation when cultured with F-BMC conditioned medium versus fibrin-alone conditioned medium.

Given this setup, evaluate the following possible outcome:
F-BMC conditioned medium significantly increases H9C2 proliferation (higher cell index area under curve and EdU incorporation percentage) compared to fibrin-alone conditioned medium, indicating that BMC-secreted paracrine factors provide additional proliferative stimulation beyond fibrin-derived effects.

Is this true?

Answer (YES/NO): YES